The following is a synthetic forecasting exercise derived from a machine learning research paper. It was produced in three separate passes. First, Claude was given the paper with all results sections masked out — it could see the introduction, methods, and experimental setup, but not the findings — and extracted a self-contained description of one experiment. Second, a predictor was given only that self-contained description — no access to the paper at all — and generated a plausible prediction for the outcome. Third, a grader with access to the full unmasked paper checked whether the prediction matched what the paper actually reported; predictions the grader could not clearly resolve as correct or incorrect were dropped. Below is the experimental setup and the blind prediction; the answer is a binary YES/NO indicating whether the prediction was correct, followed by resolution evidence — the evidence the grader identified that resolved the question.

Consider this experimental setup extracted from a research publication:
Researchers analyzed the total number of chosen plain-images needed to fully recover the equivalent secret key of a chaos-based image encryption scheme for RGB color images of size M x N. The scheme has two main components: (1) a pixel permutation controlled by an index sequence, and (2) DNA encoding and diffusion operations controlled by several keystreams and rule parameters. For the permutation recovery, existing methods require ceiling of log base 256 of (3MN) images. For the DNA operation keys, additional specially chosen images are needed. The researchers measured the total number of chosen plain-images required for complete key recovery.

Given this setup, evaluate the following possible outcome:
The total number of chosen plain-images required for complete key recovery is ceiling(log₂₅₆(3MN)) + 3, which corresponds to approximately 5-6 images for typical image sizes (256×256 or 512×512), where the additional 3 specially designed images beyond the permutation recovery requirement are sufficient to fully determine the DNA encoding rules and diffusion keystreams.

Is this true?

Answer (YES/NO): NO